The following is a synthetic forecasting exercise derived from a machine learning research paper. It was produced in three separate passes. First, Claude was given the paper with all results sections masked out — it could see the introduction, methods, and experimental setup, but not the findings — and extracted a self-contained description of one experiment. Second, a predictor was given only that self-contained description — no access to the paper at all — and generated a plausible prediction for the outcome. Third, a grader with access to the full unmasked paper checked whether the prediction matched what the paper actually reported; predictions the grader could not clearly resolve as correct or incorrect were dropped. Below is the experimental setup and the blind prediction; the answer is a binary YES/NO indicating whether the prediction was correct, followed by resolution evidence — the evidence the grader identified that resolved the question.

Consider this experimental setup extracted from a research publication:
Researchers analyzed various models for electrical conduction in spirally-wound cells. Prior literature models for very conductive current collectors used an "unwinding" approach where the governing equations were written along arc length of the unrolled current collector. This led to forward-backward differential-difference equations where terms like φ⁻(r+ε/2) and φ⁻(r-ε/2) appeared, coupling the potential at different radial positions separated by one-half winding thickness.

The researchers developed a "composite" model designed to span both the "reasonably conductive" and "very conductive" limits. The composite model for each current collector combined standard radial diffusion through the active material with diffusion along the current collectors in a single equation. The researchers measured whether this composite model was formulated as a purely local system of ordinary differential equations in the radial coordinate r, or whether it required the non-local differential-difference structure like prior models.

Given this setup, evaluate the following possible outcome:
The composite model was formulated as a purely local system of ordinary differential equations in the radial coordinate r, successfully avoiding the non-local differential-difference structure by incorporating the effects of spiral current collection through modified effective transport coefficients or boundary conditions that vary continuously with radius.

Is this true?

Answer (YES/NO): YES